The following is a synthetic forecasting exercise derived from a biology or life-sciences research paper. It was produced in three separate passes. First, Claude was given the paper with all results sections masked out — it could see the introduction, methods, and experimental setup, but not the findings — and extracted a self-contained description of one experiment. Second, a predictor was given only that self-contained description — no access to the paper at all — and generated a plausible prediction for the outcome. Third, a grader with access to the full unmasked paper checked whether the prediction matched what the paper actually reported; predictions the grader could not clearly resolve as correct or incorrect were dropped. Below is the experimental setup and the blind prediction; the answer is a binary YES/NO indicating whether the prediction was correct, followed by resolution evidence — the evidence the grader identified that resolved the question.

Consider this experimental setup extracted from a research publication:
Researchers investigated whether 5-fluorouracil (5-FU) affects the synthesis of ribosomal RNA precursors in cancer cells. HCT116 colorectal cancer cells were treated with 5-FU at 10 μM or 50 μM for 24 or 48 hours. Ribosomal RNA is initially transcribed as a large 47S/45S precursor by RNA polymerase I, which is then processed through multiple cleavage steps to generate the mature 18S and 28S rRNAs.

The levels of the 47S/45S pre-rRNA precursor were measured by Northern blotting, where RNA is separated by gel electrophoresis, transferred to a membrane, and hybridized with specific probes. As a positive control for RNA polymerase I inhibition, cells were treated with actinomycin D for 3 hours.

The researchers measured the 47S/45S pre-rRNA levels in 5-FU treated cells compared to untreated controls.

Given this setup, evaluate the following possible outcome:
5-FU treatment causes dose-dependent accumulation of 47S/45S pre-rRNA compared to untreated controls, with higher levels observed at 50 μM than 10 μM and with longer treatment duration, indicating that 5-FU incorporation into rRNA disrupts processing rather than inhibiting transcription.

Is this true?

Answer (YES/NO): NO